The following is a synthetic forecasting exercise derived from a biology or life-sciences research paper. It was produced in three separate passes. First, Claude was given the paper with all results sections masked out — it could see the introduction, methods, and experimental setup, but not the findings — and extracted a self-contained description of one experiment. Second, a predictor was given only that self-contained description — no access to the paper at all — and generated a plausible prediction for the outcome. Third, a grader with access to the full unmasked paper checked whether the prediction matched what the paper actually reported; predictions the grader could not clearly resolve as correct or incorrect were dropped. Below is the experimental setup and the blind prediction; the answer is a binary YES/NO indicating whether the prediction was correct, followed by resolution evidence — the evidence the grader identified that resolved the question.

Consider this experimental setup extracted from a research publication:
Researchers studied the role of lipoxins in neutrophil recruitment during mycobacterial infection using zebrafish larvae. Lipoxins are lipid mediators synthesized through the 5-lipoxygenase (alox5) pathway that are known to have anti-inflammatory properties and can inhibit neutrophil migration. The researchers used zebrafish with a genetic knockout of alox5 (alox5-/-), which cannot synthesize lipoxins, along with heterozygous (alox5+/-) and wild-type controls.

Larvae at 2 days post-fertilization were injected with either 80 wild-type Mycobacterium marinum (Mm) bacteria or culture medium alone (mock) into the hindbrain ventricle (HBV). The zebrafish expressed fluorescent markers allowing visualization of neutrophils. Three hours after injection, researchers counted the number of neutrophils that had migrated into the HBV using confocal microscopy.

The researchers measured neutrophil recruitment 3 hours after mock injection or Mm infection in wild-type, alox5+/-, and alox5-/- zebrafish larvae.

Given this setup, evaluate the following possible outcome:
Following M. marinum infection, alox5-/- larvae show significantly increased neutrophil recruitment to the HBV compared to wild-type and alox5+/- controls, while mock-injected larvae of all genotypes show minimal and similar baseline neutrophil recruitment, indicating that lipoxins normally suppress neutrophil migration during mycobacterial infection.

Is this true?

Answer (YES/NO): NO